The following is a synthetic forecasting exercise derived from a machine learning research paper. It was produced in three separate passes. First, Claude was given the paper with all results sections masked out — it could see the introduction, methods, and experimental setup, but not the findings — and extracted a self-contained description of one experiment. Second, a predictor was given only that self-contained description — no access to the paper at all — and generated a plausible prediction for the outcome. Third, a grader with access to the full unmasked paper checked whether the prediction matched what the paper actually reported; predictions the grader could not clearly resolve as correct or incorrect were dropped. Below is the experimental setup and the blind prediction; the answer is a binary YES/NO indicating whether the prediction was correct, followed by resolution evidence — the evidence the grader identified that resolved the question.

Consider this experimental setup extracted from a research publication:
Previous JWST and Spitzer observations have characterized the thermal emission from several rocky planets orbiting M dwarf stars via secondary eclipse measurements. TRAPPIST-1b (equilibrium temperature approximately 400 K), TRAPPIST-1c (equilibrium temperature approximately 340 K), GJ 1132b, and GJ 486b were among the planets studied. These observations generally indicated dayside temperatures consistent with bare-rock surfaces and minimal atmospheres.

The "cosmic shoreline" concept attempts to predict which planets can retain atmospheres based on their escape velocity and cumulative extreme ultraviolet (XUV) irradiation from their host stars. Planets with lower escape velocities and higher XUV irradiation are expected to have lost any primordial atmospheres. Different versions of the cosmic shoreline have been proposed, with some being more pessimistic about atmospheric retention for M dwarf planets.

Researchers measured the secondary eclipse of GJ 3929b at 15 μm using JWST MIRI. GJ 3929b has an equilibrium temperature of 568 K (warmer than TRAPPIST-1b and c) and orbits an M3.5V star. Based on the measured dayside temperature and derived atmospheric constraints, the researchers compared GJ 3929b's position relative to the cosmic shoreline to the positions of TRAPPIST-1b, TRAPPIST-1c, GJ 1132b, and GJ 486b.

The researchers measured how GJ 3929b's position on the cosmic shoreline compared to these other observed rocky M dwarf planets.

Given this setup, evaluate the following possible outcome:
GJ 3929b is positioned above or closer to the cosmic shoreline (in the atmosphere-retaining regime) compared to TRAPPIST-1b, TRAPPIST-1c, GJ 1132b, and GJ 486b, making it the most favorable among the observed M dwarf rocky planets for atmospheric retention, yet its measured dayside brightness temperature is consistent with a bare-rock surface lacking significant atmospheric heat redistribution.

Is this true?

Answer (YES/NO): NO